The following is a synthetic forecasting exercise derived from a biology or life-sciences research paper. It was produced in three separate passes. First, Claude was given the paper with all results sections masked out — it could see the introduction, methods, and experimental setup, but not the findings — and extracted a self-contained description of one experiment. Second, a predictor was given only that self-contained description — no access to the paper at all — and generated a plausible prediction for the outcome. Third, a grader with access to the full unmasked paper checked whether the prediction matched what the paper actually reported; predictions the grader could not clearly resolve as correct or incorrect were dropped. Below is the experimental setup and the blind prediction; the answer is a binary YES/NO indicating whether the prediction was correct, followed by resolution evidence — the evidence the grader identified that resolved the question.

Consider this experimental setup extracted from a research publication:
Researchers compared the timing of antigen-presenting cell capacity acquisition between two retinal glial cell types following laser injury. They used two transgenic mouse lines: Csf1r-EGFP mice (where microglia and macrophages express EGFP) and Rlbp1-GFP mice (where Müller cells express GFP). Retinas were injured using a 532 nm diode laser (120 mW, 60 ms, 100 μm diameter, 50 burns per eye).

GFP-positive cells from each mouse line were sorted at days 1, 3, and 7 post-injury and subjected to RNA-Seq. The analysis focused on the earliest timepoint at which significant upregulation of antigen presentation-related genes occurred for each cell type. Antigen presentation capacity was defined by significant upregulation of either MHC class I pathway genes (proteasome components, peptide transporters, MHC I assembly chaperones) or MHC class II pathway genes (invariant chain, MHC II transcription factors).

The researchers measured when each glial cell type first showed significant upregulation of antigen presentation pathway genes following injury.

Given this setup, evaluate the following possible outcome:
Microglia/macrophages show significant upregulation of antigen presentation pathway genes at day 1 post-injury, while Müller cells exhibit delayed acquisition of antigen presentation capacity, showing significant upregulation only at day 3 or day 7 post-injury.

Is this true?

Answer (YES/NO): NO